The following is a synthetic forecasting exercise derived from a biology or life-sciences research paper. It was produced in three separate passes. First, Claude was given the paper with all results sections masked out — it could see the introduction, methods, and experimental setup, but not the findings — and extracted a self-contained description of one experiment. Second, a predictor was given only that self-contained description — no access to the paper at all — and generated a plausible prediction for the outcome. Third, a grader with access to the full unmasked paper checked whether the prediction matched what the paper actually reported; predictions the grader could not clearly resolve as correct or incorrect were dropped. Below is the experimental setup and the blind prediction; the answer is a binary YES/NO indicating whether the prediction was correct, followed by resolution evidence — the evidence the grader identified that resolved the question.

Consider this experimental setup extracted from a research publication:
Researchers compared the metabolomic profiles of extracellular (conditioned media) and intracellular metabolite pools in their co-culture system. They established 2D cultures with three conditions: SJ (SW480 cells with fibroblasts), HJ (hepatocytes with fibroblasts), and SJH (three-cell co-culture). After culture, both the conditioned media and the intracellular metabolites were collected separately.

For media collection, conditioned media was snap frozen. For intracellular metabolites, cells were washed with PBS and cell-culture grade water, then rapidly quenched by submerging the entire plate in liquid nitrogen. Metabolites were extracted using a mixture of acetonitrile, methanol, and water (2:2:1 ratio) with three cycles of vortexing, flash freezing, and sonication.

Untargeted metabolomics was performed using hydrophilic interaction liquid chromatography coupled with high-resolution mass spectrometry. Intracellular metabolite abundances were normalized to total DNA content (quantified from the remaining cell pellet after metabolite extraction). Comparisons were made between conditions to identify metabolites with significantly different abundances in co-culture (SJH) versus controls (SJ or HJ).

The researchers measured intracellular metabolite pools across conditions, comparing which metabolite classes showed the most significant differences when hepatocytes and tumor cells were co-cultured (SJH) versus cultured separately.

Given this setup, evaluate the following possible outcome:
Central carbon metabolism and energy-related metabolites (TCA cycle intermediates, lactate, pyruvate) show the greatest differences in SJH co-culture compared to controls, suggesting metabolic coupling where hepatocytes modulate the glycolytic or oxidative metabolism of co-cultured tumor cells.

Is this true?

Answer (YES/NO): YES